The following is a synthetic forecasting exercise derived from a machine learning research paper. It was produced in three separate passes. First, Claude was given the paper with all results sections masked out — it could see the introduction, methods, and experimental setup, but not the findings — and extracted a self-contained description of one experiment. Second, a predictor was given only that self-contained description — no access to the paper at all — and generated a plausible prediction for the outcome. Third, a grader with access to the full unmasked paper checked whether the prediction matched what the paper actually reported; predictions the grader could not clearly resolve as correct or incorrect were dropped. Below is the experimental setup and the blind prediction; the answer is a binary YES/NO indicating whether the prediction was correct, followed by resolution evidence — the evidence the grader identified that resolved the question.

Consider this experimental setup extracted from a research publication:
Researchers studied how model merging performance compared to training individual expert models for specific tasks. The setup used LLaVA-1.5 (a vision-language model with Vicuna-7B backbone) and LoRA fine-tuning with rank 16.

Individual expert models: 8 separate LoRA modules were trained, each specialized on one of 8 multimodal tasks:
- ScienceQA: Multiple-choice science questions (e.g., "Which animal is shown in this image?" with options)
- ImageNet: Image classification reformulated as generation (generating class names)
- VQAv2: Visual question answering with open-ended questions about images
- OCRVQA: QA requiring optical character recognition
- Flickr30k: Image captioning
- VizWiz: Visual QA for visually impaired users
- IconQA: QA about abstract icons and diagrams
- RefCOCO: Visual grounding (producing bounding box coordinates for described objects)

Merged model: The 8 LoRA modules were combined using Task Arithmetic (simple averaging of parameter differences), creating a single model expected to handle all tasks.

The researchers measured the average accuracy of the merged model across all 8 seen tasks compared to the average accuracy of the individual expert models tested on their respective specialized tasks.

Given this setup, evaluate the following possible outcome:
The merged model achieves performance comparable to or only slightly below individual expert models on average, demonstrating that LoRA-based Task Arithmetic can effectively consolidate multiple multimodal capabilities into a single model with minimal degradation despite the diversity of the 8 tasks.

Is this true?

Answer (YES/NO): NO